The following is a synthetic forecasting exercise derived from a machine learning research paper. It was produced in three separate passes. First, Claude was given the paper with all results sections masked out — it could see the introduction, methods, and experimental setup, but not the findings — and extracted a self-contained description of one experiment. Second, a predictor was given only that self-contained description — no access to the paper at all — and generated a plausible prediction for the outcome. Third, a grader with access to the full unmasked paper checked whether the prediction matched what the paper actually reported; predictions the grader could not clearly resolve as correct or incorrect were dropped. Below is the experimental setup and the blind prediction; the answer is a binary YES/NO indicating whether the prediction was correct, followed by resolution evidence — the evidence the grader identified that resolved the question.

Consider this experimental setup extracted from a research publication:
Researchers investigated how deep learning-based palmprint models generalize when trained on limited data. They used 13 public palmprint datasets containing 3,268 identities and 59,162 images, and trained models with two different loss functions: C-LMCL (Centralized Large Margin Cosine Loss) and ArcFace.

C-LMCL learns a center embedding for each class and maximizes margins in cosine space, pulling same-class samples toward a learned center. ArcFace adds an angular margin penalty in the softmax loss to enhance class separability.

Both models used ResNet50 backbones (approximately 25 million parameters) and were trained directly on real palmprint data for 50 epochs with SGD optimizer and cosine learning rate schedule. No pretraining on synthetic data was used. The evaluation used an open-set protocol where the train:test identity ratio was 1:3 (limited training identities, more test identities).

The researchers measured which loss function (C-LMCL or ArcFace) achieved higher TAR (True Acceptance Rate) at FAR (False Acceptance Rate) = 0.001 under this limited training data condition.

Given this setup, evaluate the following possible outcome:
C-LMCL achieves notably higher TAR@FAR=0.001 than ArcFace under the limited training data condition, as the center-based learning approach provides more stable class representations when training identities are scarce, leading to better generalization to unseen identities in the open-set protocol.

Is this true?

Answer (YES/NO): NO